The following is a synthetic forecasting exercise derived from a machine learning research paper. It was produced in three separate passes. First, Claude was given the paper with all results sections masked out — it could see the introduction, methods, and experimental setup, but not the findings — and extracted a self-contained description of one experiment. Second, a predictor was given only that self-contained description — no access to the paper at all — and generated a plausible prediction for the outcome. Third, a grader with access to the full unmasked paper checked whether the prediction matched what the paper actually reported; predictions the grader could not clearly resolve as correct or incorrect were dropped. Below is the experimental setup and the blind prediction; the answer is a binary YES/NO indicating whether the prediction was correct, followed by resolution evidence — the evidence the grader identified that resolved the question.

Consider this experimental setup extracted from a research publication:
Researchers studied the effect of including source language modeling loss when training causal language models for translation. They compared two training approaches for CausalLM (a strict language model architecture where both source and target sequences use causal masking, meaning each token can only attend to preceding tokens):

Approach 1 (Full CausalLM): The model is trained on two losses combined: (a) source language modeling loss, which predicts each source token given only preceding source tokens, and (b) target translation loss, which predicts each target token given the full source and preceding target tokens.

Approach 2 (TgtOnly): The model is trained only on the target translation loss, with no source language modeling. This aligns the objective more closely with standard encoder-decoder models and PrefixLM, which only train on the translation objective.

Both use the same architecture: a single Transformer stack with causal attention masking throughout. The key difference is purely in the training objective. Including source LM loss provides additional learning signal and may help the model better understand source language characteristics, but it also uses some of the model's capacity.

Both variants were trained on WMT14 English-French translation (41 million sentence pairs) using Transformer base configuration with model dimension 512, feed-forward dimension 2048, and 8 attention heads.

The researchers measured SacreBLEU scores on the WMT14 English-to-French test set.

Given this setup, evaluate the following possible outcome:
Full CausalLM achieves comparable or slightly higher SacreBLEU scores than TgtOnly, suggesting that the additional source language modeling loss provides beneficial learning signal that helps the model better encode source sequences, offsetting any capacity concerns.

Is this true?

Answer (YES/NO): NO